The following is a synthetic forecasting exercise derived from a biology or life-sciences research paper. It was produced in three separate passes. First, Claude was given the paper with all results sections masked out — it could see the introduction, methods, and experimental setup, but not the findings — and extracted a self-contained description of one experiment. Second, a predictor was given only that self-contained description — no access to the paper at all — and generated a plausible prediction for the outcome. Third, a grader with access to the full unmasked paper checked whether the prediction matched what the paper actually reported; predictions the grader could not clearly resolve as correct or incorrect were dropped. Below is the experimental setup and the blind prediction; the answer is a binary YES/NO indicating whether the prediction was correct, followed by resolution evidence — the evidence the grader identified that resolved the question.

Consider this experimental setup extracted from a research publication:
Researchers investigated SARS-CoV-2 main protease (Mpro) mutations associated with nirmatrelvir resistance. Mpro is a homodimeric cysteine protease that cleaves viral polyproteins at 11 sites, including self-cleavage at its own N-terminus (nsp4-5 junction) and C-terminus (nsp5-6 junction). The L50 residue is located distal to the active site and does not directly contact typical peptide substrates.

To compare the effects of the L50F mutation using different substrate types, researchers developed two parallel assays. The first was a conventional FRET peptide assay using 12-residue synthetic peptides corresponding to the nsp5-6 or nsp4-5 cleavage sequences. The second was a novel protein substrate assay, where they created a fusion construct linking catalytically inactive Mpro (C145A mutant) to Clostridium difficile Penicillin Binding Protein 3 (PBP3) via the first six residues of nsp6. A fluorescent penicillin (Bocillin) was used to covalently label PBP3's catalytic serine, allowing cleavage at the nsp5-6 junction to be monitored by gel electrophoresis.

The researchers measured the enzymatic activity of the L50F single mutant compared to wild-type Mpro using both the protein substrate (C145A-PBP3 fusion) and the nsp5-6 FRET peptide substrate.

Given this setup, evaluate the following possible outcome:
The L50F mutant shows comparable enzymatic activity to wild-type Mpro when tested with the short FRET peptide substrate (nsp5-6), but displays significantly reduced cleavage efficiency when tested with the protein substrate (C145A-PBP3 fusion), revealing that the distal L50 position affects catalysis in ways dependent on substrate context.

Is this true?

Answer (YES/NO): NO